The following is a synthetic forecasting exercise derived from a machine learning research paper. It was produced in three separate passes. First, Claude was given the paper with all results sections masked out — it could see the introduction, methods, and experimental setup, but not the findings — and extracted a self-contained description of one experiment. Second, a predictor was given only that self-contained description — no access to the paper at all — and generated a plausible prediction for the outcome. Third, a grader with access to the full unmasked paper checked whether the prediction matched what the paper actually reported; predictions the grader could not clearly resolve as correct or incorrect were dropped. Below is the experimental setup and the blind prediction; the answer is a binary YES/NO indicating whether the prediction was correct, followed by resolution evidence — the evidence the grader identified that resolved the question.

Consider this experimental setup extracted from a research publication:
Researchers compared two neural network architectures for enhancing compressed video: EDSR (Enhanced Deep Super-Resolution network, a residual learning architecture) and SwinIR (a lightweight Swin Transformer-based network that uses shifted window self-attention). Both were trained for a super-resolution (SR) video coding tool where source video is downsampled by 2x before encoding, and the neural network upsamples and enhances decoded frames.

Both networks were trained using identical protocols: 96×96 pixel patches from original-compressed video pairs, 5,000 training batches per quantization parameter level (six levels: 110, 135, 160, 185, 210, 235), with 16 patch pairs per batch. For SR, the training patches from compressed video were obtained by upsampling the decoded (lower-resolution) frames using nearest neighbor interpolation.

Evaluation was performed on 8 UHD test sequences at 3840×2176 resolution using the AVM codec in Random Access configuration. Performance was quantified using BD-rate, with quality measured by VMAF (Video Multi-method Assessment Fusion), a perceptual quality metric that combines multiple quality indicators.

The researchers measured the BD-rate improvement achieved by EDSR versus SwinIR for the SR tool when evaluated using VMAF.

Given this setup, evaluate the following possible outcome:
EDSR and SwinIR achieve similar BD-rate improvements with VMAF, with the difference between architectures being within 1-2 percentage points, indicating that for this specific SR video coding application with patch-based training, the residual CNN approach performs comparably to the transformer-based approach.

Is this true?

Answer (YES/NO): NO